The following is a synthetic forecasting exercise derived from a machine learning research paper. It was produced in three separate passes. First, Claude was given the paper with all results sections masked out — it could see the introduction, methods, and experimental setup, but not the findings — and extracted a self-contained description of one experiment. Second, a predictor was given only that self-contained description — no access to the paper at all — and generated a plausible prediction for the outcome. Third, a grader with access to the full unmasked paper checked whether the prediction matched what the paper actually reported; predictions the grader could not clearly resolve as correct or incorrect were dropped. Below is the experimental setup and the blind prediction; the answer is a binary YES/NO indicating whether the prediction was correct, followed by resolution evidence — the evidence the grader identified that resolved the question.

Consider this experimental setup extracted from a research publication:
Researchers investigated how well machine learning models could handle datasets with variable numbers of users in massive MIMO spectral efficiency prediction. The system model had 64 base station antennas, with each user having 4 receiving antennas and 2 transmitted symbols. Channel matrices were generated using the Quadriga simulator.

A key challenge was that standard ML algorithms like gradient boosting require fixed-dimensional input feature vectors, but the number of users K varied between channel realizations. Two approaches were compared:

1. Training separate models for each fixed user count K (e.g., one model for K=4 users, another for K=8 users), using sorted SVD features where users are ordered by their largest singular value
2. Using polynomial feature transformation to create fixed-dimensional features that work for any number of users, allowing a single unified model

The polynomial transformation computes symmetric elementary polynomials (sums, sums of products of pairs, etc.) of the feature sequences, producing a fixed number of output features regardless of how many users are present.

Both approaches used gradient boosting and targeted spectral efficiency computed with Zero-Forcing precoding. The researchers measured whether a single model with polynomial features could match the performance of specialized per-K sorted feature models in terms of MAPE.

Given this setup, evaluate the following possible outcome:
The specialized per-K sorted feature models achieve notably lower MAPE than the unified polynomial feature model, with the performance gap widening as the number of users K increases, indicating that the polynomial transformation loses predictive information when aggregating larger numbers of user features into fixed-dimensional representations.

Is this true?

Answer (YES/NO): NO